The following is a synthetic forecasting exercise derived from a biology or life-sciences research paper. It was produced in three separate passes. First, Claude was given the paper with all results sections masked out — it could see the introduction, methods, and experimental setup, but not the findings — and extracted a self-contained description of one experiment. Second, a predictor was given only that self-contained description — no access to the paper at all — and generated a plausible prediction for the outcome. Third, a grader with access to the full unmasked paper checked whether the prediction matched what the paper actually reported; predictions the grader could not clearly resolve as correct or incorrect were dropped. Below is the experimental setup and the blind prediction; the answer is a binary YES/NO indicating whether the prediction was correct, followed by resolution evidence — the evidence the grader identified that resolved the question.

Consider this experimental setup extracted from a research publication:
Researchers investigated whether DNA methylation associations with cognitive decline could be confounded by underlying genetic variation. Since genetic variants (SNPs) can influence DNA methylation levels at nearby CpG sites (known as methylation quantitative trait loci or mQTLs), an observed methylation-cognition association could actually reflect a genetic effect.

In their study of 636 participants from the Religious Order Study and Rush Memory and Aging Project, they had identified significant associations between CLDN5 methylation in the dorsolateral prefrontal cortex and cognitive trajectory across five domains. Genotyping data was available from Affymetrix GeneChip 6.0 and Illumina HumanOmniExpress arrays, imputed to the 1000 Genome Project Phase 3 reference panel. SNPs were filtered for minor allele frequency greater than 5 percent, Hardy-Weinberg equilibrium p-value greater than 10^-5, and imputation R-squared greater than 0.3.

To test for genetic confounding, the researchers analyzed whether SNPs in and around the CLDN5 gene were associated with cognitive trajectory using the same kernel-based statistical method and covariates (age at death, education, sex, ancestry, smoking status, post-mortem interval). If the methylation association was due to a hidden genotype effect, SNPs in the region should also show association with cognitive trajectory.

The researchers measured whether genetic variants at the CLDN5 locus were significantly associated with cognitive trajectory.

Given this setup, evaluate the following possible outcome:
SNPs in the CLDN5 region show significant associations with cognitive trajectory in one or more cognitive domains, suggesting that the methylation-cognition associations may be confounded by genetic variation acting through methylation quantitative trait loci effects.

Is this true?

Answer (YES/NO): NO